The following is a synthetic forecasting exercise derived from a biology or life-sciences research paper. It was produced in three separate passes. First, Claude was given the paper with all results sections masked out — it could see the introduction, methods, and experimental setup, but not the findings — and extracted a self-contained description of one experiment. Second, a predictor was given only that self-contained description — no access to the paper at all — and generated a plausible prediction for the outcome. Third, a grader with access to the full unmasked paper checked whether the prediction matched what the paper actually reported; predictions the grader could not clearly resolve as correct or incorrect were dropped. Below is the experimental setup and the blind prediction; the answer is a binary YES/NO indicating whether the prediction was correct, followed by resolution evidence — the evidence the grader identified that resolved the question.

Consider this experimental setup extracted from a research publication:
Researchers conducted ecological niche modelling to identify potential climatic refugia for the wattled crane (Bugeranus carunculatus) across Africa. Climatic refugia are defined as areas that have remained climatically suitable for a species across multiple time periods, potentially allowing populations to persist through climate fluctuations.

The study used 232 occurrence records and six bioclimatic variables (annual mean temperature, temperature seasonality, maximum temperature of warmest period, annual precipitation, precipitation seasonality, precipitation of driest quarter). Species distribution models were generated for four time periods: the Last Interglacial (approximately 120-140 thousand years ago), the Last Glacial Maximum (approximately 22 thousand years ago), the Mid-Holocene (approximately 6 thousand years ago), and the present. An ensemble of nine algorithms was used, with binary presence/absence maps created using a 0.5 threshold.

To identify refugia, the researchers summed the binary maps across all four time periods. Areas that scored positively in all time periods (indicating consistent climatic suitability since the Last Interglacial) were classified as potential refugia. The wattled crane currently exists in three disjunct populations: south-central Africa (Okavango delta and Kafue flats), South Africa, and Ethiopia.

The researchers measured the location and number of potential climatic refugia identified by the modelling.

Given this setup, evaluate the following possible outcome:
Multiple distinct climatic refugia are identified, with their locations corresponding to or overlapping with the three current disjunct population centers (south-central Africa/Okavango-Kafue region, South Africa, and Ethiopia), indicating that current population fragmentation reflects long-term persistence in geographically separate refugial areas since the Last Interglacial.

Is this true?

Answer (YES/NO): NO